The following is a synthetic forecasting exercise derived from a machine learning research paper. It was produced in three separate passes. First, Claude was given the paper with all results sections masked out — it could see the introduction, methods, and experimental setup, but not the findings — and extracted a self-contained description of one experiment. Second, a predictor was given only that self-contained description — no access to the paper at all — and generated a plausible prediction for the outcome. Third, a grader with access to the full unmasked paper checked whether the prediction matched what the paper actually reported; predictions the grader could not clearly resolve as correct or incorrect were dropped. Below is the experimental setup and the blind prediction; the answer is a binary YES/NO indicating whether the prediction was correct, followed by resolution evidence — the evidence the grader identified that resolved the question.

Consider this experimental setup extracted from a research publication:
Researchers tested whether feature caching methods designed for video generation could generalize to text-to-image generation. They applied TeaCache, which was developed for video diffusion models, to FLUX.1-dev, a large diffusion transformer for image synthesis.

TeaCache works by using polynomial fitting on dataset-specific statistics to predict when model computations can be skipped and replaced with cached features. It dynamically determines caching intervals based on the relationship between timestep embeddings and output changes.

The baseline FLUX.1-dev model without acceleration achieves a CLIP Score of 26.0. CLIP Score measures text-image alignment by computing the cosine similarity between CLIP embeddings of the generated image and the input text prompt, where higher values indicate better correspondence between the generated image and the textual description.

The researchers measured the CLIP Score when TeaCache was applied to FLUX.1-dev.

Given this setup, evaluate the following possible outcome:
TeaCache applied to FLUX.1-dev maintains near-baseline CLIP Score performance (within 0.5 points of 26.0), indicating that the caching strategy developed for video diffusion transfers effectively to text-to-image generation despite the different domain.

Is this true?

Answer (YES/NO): YES